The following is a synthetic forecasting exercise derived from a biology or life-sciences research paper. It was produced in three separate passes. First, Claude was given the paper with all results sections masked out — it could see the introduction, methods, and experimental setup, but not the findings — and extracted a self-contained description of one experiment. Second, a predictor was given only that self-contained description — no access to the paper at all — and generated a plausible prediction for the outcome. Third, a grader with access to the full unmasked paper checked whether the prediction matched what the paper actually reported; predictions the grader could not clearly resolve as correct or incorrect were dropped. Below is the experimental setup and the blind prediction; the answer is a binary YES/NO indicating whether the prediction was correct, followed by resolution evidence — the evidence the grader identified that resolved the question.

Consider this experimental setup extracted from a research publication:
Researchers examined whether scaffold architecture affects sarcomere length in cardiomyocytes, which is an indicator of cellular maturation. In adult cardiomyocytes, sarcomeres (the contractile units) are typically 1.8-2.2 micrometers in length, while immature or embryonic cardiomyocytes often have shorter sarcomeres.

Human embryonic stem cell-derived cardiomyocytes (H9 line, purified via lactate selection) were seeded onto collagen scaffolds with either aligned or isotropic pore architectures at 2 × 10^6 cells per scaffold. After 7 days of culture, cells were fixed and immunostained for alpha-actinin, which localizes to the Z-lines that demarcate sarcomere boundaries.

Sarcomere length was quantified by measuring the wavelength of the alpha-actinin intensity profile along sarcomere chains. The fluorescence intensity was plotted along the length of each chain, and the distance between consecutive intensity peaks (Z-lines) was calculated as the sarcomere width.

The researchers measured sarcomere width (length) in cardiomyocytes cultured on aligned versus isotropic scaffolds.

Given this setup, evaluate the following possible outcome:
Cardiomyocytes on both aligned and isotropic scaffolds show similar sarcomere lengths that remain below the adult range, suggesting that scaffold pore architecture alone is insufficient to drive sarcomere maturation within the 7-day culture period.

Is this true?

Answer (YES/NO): NO